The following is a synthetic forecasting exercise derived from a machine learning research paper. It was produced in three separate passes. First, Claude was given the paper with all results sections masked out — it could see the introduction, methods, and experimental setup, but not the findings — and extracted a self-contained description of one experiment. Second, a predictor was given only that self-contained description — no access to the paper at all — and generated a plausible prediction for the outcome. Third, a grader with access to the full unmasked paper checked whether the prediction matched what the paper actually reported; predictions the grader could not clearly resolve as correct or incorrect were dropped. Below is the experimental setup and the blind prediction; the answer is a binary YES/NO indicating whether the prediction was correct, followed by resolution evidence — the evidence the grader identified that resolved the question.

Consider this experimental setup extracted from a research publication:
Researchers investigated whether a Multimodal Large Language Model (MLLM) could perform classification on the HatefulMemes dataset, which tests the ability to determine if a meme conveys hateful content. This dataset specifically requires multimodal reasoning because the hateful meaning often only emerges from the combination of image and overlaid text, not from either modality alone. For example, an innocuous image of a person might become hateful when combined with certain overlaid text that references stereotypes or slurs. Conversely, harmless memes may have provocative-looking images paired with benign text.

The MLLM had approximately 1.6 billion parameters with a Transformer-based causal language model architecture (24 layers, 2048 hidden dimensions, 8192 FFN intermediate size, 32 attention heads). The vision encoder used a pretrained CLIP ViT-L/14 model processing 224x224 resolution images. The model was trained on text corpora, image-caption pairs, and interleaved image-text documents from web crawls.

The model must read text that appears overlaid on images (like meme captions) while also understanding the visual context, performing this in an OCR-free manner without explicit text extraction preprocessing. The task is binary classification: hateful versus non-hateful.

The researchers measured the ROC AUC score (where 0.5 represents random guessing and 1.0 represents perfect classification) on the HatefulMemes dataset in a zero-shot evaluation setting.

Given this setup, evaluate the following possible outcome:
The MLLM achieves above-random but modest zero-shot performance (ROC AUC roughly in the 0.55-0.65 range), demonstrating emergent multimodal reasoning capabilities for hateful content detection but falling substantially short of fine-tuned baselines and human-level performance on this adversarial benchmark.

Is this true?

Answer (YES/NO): YES